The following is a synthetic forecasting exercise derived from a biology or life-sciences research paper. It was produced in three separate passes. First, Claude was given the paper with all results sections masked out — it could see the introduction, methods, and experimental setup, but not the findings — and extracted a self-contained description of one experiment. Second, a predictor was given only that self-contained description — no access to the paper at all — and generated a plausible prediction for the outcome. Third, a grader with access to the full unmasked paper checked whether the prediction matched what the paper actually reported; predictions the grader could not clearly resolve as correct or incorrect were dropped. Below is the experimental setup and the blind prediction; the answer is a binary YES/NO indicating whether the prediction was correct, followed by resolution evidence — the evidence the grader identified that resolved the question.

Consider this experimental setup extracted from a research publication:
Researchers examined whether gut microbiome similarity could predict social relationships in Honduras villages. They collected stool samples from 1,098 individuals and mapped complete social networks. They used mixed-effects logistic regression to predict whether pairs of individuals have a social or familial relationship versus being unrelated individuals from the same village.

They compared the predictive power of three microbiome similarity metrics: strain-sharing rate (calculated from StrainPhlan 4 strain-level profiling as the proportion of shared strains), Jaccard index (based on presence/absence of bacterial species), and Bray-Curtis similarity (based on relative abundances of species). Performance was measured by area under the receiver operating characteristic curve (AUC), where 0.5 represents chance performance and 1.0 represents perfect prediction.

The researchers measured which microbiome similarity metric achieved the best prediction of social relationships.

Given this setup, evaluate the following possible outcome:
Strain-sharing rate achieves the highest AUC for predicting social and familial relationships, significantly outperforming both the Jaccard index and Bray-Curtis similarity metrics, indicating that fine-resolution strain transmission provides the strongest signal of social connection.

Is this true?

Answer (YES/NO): YES